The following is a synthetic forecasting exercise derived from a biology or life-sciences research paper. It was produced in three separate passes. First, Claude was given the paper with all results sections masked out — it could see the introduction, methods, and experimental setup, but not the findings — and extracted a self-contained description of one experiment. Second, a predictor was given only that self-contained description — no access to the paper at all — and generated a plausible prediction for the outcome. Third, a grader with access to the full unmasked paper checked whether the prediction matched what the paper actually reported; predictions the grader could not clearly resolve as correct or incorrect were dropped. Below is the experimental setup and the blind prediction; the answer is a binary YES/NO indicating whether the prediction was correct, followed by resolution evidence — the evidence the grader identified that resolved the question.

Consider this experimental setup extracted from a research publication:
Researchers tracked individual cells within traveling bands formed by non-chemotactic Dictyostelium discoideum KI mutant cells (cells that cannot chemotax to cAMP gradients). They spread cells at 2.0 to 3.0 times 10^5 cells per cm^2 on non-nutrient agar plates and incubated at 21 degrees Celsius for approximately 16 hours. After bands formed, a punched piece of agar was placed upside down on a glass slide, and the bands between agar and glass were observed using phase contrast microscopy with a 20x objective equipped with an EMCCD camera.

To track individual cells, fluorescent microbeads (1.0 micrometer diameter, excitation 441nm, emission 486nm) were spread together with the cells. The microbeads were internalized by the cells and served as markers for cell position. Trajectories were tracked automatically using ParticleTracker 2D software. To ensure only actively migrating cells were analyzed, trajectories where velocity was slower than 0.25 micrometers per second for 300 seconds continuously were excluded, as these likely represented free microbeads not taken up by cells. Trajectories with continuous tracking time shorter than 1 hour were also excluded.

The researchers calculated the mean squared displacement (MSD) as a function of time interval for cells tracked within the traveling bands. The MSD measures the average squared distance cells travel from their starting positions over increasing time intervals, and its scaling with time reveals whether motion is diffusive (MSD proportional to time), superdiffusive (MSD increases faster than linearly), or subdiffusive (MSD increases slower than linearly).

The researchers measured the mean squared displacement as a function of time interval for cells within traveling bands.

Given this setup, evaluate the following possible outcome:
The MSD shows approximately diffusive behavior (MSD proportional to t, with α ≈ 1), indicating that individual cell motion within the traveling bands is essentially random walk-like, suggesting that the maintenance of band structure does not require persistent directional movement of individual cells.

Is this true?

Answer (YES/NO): NO